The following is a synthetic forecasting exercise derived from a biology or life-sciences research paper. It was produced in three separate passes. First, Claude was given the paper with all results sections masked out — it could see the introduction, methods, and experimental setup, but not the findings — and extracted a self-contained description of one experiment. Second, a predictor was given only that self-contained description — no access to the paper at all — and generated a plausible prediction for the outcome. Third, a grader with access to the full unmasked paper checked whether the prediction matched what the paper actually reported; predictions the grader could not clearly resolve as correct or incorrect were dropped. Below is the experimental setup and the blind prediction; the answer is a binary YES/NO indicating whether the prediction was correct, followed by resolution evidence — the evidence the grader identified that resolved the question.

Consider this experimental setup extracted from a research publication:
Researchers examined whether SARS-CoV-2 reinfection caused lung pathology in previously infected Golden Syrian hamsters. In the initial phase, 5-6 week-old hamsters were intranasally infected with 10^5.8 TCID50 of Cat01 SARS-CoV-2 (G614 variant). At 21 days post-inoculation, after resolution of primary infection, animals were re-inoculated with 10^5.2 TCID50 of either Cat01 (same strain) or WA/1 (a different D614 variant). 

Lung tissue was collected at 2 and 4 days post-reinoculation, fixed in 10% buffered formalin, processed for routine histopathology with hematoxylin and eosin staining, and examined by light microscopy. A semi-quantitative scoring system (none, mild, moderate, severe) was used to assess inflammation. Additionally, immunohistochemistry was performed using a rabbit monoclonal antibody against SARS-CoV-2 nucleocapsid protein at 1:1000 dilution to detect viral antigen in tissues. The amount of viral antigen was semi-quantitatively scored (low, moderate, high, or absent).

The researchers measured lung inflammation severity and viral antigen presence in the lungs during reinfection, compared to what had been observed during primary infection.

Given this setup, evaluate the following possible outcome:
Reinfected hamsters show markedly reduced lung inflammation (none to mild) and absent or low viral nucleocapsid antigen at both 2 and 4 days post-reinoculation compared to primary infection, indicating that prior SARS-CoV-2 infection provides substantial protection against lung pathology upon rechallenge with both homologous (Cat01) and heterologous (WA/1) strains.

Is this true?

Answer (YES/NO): YES